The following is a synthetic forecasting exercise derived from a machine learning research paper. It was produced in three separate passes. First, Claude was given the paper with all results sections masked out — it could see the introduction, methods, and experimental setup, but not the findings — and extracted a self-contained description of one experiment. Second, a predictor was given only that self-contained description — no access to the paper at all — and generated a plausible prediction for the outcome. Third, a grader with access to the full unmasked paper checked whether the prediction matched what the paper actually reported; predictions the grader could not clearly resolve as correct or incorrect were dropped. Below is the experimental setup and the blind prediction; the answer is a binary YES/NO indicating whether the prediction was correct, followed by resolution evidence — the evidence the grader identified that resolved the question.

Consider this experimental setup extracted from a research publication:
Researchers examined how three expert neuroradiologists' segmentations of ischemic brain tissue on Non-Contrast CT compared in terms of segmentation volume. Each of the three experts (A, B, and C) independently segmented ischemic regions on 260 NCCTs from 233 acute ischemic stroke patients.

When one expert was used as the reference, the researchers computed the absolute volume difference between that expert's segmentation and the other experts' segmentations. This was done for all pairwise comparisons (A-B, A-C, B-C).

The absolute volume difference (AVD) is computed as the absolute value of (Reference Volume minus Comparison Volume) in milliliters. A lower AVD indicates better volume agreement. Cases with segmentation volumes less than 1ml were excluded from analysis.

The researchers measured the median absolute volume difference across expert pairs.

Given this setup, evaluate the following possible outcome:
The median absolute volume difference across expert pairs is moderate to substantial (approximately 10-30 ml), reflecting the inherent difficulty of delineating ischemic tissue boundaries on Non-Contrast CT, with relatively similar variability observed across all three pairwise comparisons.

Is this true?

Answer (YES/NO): NO